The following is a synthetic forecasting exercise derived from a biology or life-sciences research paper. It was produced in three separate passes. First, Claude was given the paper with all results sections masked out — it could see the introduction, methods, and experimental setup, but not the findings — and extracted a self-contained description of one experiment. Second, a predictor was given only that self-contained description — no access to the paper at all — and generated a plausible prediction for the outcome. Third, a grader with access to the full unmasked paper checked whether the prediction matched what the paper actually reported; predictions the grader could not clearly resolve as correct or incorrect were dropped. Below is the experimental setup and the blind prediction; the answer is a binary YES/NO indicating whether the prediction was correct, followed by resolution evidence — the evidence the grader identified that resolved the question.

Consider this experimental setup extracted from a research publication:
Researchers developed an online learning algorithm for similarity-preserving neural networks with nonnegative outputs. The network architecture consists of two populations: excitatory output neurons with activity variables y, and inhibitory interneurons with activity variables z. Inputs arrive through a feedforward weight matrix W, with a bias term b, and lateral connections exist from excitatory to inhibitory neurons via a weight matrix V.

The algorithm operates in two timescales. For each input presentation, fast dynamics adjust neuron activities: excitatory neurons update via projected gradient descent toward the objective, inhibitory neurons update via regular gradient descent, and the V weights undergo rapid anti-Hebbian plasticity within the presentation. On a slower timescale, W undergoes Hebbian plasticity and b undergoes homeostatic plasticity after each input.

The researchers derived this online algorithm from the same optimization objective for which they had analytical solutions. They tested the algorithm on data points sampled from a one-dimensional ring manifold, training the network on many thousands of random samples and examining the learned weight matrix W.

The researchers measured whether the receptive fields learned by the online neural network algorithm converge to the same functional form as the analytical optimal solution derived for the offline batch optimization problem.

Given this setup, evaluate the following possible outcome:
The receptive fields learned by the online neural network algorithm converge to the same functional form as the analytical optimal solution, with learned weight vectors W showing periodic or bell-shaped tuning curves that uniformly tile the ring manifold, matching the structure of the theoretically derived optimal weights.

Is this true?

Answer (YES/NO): YES